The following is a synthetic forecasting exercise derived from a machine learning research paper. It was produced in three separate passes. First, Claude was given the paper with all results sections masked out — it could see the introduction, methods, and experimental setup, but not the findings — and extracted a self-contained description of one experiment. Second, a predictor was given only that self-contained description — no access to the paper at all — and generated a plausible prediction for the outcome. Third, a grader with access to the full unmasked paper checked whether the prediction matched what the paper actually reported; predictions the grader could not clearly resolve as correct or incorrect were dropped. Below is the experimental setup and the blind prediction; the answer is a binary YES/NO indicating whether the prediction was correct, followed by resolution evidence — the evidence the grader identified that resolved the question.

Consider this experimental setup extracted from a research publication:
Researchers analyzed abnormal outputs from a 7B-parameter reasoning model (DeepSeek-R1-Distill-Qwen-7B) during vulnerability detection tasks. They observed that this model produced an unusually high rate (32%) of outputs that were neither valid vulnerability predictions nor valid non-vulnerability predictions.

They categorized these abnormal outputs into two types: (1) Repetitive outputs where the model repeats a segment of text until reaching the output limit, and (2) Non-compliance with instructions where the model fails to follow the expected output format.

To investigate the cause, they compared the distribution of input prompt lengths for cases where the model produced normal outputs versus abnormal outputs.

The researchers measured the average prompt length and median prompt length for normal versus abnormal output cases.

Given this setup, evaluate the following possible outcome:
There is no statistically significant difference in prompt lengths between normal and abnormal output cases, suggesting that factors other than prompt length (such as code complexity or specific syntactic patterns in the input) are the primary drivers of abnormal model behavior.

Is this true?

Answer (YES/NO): NO